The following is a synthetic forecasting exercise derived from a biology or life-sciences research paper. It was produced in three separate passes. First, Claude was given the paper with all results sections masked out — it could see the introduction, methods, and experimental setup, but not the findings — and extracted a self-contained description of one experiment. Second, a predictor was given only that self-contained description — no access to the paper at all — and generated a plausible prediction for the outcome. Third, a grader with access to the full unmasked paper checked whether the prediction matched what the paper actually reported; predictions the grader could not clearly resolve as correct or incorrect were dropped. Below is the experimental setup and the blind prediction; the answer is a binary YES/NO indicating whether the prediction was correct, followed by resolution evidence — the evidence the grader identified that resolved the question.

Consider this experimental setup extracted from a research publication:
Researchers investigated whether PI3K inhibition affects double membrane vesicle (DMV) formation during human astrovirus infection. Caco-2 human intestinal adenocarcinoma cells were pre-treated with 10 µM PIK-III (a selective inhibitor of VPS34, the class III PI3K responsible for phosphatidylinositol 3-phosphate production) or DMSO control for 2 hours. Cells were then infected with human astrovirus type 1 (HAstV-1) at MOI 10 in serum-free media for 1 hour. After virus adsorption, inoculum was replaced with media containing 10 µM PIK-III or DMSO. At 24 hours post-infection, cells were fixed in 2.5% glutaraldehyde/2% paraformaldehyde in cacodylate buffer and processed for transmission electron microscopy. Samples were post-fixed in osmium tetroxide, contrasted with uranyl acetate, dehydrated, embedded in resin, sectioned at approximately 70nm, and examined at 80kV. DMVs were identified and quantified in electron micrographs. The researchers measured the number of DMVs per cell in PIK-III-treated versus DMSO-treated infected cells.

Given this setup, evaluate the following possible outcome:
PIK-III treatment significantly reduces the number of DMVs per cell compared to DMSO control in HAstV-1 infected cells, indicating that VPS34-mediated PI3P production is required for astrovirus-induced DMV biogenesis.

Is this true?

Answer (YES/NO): YES